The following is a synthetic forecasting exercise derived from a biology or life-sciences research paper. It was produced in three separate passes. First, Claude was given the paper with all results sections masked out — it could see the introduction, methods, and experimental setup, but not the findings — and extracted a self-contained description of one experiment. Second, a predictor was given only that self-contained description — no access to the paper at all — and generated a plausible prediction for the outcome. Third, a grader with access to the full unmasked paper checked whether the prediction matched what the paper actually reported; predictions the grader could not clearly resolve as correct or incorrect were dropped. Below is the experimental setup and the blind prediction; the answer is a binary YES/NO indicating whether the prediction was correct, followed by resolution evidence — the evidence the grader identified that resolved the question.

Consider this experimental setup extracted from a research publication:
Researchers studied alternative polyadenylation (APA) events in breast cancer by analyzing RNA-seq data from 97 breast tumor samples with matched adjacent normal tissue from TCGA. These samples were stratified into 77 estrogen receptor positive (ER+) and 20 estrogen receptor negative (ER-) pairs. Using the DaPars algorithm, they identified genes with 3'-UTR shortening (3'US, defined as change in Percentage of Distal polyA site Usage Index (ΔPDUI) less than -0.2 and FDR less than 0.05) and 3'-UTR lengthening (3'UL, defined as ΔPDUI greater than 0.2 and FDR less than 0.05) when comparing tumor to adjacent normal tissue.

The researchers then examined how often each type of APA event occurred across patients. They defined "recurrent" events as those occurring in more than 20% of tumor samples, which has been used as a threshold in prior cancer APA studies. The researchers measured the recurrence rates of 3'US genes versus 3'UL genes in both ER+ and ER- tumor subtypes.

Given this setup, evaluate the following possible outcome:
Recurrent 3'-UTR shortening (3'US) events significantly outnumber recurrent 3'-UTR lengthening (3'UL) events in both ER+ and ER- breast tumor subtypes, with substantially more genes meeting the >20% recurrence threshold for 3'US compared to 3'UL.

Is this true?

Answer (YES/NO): YES